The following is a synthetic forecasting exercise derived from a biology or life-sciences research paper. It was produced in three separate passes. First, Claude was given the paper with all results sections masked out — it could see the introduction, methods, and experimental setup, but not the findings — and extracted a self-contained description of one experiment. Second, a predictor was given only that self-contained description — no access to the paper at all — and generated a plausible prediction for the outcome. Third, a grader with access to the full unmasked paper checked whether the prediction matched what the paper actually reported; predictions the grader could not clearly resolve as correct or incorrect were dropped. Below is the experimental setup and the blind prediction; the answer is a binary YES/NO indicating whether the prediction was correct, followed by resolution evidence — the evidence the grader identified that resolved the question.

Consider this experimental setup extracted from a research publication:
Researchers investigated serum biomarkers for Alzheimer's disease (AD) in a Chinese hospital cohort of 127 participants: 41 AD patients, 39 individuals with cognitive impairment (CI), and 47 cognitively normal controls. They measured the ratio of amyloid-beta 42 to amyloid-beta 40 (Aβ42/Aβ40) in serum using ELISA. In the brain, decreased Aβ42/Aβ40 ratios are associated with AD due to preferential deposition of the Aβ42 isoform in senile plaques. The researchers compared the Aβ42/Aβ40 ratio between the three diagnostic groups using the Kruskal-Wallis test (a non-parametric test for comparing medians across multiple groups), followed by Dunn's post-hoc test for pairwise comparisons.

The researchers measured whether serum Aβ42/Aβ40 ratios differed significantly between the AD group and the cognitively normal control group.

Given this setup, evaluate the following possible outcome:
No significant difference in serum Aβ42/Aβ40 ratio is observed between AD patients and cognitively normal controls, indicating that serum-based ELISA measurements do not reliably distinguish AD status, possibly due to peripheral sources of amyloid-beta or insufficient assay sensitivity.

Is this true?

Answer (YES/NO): NO